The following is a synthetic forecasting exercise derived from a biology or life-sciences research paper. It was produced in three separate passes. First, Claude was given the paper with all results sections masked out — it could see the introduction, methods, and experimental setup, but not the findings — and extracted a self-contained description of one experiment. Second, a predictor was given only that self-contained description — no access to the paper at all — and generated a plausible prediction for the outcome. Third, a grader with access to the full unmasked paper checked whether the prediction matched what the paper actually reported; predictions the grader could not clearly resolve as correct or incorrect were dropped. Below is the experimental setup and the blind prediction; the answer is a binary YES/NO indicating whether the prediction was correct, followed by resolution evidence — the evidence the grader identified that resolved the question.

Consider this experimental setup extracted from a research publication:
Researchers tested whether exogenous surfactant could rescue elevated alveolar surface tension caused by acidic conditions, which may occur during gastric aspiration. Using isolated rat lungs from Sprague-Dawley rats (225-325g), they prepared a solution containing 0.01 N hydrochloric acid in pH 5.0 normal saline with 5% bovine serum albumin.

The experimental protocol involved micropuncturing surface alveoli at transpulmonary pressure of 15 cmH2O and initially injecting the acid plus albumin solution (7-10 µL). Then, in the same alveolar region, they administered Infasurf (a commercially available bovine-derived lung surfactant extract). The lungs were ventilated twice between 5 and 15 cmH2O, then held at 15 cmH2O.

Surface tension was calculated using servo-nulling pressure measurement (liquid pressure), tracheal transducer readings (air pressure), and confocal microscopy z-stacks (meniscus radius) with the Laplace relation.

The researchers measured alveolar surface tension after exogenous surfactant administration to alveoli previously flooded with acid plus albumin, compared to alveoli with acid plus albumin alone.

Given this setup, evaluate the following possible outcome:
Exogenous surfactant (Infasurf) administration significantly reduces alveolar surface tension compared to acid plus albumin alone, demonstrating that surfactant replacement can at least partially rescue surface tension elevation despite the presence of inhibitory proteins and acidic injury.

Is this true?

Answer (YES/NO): NO